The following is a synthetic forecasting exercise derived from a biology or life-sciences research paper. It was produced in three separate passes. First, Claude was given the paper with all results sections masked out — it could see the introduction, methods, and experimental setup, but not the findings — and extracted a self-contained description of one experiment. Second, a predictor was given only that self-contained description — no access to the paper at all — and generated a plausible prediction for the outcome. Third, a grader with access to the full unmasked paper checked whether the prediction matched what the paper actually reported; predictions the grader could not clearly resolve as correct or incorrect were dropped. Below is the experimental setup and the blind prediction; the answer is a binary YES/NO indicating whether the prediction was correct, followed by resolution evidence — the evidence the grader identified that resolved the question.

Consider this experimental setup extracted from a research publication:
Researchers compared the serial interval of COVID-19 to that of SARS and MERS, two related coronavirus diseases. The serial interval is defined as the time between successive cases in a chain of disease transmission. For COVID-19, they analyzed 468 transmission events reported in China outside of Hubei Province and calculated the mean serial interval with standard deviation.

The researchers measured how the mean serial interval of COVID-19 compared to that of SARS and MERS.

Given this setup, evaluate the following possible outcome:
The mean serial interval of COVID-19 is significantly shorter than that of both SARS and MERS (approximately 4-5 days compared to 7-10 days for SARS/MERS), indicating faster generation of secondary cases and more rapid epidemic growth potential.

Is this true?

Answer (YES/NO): YES